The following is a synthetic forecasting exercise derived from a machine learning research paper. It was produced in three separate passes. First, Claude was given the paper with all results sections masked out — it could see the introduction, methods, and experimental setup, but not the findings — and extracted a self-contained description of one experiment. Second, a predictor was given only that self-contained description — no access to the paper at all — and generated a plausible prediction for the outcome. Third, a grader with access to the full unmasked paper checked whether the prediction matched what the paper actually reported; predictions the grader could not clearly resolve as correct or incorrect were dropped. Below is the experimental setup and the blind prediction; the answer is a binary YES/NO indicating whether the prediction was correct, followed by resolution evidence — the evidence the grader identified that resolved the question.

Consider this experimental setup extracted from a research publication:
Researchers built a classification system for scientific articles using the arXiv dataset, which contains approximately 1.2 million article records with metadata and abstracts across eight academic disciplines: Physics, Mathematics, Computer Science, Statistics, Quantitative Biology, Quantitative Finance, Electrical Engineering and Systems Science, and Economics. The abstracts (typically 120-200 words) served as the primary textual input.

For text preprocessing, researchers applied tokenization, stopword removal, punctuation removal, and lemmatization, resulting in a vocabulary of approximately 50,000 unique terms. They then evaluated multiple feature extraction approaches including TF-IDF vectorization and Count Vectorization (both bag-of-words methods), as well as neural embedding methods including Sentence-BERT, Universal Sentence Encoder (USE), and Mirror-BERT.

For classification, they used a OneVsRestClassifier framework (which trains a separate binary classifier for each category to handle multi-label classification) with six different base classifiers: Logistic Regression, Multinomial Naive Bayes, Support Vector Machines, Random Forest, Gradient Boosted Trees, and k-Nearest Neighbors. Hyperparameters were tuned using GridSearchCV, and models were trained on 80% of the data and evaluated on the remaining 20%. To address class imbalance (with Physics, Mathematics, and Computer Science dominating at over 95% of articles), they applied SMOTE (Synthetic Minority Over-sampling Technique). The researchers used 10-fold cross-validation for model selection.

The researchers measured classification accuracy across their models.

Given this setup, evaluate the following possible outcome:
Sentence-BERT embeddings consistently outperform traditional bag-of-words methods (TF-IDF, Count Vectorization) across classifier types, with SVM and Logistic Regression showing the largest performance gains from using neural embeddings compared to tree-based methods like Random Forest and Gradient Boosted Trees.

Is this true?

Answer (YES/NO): NO